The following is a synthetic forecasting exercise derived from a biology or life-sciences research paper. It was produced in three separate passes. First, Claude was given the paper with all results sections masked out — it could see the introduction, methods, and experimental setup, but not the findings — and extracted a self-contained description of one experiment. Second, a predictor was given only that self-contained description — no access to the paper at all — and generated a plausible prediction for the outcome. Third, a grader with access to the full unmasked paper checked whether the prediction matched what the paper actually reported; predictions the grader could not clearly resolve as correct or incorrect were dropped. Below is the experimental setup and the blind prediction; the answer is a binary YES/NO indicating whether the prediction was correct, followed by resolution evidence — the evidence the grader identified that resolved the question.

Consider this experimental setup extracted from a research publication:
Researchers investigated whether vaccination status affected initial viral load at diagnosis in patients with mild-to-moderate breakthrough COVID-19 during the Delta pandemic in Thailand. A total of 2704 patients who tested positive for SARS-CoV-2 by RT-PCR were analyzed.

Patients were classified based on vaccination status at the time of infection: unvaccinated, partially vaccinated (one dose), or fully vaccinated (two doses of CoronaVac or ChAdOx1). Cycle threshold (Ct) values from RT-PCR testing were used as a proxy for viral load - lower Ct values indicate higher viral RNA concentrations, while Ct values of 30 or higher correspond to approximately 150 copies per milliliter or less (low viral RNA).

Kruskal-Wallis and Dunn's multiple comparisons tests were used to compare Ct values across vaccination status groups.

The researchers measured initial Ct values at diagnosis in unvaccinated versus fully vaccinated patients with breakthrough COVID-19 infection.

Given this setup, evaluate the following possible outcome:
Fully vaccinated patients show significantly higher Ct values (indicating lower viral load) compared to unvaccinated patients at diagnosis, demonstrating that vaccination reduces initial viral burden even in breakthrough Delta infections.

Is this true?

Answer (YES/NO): NO